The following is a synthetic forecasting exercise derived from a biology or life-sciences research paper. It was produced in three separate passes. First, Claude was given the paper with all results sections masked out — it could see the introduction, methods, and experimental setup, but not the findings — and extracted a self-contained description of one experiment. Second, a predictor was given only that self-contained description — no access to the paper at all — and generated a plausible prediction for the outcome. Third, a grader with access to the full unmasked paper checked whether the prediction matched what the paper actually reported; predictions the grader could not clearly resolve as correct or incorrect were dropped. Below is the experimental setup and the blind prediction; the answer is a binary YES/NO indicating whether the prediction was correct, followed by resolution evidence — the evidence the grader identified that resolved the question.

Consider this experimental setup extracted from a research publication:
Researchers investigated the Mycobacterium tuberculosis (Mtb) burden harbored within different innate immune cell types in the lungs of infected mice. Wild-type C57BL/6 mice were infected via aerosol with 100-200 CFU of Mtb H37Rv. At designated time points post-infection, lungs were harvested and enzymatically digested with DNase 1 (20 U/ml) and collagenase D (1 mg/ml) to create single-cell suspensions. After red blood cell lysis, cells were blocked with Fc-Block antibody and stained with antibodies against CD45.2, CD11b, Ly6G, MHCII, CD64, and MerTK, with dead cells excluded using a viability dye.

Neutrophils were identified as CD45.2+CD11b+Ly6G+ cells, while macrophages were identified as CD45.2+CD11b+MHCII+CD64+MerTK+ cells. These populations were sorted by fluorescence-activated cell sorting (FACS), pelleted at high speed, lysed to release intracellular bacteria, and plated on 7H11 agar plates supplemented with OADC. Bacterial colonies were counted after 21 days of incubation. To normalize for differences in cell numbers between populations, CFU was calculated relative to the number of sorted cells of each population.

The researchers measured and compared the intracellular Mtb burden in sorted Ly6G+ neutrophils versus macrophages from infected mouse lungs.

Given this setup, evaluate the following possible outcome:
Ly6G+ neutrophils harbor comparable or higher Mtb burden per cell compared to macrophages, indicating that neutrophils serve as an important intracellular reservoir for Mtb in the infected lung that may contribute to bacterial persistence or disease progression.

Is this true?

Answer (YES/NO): YES